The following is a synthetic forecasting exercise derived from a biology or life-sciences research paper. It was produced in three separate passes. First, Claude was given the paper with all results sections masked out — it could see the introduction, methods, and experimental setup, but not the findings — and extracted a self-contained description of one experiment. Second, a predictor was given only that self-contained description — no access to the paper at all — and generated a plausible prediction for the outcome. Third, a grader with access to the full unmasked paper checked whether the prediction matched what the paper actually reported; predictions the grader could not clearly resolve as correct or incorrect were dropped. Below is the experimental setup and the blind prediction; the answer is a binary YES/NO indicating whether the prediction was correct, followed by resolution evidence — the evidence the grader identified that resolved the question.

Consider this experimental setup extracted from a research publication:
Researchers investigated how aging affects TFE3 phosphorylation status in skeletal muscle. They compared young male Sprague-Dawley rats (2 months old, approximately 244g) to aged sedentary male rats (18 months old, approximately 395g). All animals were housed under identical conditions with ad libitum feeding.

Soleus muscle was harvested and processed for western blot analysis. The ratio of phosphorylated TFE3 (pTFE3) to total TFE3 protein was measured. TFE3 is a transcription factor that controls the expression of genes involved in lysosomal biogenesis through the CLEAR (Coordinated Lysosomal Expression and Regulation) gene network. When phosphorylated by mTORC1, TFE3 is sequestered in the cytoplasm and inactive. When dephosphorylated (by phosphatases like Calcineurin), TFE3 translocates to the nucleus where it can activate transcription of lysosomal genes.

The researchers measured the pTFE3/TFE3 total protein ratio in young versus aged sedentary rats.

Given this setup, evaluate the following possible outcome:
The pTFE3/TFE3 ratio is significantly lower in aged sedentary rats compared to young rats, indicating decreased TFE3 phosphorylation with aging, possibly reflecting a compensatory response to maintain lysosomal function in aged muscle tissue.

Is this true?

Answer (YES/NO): NO